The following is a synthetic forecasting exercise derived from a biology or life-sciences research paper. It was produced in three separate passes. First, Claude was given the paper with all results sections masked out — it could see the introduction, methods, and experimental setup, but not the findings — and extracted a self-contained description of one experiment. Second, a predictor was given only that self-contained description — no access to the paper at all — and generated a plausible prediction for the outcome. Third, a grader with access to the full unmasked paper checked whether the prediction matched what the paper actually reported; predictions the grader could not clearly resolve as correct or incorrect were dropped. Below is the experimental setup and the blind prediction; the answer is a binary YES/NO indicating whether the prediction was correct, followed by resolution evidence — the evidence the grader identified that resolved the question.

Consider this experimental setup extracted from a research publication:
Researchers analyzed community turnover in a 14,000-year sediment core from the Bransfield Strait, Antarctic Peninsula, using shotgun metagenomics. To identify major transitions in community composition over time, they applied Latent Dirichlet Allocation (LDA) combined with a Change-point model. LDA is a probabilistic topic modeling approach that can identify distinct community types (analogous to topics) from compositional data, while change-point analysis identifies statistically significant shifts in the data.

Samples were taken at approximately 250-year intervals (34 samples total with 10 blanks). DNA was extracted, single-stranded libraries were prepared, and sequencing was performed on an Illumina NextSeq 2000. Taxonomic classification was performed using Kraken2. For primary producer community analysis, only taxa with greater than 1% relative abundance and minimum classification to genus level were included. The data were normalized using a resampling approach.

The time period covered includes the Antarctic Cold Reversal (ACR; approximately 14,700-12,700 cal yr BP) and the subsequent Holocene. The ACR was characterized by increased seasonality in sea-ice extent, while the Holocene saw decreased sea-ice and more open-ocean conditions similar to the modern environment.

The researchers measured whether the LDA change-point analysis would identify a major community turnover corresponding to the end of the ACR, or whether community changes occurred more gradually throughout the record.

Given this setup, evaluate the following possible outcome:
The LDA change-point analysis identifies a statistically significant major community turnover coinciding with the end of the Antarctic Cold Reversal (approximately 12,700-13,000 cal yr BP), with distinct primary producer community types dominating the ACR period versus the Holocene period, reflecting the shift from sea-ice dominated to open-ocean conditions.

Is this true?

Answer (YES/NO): YES